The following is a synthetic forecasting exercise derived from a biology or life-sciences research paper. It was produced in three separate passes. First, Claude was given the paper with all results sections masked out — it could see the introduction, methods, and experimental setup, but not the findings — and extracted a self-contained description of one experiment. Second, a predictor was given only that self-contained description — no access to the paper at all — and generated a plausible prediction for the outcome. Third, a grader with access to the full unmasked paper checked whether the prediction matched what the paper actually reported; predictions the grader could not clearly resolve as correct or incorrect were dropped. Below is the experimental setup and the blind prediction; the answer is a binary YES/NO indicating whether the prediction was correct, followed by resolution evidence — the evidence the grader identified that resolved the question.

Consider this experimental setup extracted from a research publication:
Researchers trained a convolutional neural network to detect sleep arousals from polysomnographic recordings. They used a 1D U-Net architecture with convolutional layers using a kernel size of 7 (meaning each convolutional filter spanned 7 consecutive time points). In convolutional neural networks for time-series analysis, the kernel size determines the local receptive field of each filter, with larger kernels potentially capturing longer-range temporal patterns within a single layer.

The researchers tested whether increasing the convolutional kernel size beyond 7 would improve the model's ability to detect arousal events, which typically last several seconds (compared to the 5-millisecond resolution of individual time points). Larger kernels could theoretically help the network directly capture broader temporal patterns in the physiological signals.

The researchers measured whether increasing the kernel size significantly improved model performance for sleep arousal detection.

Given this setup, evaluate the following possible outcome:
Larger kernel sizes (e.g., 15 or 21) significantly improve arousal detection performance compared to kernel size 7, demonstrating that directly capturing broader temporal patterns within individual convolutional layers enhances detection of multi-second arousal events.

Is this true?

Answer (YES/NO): NO